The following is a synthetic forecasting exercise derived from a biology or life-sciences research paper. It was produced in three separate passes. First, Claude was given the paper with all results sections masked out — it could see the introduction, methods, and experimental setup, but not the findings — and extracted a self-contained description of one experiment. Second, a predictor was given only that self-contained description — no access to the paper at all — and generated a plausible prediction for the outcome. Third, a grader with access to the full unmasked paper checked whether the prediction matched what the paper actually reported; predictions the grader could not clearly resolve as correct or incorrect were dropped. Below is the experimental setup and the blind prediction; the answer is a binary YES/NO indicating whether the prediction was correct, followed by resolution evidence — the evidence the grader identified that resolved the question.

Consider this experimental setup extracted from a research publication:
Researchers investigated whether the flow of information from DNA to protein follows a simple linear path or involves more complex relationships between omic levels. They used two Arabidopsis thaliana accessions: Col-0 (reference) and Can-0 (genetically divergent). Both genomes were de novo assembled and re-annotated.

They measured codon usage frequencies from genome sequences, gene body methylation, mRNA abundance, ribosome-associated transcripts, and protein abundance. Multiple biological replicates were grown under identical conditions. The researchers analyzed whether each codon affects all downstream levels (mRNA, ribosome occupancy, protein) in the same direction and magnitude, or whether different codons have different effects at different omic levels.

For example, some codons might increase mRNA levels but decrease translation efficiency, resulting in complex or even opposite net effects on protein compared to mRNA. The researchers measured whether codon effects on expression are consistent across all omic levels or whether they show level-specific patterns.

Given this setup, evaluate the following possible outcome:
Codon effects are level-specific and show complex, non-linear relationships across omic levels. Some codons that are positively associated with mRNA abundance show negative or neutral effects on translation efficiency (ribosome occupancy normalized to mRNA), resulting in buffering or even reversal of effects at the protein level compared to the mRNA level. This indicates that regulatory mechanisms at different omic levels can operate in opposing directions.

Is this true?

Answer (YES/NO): NO